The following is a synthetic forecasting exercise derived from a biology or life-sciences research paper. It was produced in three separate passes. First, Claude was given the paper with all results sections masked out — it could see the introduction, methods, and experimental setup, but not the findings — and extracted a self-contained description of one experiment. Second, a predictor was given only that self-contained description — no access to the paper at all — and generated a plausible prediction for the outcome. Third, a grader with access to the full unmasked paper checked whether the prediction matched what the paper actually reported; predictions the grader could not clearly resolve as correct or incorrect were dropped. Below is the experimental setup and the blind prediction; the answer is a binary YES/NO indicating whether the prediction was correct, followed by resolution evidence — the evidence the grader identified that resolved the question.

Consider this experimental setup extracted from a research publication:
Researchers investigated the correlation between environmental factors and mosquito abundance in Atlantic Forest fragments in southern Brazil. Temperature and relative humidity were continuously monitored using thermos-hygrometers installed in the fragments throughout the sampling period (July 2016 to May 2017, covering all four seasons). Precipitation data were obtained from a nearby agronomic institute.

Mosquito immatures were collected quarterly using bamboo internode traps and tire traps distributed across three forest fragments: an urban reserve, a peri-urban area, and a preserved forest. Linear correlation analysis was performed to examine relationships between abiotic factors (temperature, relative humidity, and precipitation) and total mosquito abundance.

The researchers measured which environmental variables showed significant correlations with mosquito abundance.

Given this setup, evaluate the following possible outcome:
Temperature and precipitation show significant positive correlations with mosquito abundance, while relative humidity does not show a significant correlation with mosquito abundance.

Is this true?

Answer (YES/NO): YES